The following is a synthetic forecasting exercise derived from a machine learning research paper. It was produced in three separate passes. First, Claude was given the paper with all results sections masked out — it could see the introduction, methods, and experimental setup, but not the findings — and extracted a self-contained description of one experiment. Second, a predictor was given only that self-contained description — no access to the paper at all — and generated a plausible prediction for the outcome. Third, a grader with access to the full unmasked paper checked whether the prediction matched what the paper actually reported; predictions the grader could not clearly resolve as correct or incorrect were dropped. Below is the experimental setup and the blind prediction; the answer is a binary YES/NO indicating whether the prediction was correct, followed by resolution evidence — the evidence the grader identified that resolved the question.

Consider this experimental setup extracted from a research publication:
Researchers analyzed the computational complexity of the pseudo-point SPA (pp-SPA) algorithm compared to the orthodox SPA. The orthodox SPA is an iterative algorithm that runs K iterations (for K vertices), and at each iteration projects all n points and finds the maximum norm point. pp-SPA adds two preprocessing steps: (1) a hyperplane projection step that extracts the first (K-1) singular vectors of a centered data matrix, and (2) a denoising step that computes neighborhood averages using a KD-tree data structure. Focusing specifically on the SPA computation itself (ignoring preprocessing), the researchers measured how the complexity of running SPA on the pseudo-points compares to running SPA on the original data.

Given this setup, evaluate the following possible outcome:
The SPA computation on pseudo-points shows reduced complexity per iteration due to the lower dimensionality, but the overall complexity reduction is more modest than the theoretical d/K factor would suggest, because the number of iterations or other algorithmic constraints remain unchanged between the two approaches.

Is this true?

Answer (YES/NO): NO